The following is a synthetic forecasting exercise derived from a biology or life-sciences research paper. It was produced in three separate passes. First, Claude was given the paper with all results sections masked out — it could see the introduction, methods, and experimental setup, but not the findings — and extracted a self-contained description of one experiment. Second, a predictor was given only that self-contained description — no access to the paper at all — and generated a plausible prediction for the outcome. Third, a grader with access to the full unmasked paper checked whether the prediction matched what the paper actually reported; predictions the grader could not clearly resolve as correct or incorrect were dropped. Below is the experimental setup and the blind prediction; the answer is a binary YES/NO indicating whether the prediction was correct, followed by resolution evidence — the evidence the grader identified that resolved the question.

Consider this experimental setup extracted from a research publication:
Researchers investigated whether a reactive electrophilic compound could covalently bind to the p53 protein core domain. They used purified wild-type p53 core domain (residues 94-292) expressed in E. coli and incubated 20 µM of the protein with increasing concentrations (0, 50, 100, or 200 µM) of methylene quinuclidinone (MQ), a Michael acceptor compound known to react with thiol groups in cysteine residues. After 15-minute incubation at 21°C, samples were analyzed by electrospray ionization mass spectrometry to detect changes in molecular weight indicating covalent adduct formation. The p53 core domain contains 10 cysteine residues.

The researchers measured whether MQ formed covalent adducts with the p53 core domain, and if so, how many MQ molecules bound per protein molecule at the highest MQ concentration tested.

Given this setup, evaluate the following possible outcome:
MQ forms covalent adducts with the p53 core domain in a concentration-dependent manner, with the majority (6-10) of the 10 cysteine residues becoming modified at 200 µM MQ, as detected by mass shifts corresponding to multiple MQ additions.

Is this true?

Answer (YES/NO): NO